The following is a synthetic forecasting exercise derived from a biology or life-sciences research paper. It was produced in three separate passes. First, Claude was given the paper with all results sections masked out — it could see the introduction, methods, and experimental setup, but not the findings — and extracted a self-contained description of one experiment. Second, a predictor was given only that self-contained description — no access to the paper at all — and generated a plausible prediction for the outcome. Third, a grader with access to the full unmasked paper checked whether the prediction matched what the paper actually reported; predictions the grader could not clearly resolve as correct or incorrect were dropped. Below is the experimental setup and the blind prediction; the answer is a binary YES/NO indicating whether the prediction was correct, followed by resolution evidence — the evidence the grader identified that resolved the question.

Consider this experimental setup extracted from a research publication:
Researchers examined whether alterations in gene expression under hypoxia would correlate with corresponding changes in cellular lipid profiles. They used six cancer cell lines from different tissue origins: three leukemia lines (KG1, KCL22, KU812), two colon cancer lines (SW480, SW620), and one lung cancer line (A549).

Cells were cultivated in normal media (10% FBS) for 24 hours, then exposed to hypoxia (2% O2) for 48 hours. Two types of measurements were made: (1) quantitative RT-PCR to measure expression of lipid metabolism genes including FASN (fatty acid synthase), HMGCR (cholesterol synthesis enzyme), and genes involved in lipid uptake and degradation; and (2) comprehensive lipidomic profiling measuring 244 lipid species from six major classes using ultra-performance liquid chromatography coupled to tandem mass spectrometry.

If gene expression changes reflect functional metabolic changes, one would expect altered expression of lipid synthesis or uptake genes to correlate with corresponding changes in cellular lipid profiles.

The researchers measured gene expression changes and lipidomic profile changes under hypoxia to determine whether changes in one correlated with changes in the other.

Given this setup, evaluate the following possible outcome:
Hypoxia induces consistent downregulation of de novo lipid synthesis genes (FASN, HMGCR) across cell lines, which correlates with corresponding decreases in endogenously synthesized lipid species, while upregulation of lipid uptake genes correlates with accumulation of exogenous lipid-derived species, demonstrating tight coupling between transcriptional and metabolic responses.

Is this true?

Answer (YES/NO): NO